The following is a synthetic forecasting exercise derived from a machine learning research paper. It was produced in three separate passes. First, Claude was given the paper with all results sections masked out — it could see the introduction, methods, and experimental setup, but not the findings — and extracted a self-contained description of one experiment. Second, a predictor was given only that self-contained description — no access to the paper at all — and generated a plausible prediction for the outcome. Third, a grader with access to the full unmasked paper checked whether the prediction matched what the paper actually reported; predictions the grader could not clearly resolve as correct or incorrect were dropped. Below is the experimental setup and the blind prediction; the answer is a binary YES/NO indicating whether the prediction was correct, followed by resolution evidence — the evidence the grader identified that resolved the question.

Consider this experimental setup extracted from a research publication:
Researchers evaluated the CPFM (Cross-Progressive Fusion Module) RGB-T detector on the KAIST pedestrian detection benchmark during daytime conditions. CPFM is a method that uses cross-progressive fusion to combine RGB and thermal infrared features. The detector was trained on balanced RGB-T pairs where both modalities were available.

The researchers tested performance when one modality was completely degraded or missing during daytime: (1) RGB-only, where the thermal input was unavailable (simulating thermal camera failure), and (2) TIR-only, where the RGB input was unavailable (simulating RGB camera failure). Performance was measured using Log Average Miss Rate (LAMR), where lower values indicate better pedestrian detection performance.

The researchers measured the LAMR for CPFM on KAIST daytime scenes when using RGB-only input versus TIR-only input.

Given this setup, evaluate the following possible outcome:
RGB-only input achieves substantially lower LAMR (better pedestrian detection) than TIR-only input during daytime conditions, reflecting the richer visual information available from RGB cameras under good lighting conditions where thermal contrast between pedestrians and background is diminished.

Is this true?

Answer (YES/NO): NO